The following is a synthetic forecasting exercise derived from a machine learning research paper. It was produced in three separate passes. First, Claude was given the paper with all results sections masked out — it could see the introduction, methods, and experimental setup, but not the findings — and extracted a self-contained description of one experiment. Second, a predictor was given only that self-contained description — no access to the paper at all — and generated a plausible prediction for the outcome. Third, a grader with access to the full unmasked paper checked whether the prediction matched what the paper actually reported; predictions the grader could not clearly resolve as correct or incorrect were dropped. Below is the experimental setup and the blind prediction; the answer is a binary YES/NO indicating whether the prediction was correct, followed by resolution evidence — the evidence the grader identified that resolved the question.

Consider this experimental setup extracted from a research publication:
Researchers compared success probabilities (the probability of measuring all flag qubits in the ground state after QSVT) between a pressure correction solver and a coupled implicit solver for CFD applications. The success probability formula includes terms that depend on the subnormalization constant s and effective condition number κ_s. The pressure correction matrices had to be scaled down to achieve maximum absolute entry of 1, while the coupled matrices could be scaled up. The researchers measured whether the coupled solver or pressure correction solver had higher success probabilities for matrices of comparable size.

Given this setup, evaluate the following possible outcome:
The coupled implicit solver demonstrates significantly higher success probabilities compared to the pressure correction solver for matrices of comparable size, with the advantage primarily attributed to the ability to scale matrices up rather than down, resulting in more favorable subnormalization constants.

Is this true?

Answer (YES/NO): NO